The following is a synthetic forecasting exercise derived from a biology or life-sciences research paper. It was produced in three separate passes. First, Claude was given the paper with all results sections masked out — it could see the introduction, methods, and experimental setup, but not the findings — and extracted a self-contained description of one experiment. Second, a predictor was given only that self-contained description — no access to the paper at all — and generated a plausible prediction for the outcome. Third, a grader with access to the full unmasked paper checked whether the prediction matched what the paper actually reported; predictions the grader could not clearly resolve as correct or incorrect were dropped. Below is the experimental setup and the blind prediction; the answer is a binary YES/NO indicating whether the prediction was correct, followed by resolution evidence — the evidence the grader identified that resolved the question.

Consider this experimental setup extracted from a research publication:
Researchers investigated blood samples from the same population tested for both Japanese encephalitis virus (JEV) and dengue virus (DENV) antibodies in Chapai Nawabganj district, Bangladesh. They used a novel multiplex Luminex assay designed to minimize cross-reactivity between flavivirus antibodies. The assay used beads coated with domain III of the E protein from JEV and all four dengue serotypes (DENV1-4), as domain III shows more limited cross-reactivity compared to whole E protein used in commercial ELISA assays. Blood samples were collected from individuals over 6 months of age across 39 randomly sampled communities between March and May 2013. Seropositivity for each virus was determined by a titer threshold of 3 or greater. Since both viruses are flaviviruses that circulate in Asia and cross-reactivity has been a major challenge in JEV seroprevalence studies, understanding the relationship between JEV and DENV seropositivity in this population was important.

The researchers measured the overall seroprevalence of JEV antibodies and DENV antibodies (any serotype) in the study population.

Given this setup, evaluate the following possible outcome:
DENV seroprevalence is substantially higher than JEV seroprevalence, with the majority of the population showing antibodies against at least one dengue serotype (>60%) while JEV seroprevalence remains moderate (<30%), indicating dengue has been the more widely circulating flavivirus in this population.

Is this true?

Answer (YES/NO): NO